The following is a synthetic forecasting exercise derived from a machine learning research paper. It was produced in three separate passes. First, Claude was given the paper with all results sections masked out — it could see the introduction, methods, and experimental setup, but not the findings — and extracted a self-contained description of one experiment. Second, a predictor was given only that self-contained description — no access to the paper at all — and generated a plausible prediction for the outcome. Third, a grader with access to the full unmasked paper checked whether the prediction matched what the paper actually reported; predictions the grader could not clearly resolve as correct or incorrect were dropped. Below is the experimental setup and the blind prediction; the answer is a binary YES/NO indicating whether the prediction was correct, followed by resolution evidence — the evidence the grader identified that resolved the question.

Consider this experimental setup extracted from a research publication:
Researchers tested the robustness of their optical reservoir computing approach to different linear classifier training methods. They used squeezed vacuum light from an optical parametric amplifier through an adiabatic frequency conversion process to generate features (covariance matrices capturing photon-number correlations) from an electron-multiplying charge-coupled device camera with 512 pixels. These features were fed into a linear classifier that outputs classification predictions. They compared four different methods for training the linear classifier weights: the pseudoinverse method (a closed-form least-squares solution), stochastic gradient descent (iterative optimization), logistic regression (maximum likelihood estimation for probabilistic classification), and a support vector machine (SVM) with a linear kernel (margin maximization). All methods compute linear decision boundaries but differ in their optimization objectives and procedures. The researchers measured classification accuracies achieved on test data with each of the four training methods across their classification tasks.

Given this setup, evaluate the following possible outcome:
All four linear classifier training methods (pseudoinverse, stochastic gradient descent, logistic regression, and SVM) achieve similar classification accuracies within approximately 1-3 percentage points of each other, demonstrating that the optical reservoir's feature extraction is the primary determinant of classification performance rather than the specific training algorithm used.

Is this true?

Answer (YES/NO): YES